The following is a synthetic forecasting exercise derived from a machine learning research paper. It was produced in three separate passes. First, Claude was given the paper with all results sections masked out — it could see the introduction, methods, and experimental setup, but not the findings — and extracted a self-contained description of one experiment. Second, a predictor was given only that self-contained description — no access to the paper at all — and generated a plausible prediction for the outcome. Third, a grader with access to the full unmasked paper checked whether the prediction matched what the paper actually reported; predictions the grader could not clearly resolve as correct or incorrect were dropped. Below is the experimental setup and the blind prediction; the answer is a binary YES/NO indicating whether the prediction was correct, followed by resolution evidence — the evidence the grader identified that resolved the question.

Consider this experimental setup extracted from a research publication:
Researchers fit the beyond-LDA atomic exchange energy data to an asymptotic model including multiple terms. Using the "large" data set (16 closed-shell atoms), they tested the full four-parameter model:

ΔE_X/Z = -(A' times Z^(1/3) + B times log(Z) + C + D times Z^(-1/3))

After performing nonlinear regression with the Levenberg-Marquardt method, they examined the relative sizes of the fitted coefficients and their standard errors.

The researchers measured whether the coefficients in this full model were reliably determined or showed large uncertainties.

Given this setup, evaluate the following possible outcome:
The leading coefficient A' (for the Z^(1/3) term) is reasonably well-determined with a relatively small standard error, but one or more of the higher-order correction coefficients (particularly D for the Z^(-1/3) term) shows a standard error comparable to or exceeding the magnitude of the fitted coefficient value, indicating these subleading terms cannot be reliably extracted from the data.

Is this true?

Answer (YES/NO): NO